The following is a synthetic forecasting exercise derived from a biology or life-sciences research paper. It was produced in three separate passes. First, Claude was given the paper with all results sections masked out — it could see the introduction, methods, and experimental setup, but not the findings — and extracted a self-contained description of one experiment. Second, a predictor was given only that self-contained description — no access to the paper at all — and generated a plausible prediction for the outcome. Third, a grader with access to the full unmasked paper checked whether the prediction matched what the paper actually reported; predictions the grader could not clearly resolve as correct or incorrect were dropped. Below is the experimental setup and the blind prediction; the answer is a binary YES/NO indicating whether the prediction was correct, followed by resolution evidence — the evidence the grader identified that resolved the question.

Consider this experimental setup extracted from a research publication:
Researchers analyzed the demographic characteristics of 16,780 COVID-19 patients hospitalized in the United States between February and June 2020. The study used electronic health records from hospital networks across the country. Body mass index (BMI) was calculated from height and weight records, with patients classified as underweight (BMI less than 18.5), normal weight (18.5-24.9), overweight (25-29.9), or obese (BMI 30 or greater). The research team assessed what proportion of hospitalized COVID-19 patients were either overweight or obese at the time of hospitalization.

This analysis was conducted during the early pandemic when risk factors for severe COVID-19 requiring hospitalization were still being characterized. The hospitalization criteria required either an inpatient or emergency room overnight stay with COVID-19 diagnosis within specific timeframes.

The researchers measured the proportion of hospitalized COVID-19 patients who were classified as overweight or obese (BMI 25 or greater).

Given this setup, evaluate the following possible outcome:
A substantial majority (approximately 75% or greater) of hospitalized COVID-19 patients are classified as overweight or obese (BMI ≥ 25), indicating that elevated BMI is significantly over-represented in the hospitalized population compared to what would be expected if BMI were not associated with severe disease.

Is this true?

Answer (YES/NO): YES